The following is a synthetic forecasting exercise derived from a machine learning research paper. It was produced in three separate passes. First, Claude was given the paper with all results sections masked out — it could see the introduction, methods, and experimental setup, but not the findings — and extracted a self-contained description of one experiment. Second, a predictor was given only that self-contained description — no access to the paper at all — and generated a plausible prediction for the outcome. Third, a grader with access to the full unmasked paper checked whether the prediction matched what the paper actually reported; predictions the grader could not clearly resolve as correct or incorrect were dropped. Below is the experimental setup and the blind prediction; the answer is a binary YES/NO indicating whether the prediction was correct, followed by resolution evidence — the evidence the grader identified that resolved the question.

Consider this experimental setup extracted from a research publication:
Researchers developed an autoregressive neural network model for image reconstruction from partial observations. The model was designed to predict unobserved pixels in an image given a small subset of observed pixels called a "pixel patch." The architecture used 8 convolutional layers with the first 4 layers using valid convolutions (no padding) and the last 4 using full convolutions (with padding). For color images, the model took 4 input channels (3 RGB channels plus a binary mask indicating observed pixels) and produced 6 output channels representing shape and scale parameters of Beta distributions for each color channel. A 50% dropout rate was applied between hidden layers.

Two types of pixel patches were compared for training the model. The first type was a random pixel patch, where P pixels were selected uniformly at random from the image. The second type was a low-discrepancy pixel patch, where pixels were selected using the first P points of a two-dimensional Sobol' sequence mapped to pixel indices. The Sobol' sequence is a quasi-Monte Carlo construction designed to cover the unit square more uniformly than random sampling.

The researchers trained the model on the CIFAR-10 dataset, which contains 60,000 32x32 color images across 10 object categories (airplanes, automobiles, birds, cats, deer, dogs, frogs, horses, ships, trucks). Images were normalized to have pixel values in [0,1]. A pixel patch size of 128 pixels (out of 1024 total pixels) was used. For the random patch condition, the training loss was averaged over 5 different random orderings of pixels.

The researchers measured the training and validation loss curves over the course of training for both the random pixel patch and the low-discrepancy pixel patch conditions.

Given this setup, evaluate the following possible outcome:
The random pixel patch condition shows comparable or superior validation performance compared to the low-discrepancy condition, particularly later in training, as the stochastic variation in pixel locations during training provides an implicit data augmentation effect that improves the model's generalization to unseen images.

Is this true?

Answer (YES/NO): NO